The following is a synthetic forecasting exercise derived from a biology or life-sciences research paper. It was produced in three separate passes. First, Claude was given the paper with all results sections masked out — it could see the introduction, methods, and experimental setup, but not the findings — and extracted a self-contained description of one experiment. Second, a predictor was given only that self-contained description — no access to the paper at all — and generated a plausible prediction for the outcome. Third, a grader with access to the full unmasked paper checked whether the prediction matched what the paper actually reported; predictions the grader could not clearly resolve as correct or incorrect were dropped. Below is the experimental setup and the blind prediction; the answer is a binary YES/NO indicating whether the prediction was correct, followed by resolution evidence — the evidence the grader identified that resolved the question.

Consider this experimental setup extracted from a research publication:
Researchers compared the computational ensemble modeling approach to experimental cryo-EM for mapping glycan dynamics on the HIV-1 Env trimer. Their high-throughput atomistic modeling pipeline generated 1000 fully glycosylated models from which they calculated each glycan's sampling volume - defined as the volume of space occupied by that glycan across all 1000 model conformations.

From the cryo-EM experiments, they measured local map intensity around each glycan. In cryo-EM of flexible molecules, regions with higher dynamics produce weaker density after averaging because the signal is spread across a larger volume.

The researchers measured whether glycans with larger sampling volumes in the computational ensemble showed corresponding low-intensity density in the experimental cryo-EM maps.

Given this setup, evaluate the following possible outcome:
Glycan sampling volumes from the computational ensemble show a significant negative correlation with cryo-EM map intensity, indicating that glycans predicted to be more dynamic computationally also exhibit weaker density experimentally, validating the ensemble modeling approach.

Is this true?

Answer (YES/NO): YES